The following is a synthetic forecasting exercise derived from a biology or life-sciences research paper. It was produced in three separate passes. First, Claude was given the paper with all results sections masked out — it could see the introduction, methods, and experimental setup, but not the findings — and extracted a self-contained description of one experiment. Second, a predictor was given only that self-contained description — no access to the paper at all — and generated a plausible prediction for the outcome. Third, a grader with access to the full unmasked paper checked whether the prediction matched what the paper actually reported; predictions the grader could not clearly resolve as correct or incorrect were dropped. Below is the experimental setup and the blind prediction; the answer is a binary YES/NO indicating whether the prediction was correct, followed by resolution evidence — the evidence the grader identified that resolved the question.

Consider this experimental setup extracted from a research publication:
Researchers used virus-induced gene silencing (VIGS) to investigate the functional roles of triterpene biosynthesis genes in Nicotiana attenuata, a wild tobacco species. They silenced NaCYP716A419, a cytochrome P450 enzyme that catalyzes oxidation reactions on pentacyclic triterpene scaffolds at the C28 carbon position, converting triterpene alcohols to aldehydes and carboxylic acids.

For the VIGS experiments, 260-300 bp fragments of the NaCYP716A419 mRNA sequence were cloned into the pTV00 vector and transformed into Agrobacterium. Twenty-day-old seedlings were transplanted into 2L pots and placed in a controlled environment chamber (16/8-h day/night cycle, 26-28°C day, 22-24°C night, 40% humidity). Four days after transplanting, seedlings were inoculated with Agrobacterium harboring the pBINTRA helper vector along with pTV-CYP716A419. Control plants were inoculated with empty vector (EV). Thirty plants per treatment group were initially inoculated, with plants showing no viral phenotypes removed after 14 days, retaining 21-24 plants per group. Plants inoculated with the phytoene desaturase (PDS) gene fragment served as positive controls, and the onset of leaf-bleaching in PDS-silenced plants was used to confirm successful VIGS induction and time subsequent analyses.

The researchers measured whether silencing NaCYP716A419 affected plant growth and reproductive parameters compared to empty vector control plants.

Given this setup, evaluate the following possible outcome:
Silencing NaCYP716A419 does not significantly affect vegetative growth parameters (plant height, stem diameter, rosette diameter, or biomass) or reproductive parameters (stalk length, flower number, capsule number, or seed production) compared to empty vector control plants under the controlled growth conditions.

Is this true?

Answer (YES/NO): NO